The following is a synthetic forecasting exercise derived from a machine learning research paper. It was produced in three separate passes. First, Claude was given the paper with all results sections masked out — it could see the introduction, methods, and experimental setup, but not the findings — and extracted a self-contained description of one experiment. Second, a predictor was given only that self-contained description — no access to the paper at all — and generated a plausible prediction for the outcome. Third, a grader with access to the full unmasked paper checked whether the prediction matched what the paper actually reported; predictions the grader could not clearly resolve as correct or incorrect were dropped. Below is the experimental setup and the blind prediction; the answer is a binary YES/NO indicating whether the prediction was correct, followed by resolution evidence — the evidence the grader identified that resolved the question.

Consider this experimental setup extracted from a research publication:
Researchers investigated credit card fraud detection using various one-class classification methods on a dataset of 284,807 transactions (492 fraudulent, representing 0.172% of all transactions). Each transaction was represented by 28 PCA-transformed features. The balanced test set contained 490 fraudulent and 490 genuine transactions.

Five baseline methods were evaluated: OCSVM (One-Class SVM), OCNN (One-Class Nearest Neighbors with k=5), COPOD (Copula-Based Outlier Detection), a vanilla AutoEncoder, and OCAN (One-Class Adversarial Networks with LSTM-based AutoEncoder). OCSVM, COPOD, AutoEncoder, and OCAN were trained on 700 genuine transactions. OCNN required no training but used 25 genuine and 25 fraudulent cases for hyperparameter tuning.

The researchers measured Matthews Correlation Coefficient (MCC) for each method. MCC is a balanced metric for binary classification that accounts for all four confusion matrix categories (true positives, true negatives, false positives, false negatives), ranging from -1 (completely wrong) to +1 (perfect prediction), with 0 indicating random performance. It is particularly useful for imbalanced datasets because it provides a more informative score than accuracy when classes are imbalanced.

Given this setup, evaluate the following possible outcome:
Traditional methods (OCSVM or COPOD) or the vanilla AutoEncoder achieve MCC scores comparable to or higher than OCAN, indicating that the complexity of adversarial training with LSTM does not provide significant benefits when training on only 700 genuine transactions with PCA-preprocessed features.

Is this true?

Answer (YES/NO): YES